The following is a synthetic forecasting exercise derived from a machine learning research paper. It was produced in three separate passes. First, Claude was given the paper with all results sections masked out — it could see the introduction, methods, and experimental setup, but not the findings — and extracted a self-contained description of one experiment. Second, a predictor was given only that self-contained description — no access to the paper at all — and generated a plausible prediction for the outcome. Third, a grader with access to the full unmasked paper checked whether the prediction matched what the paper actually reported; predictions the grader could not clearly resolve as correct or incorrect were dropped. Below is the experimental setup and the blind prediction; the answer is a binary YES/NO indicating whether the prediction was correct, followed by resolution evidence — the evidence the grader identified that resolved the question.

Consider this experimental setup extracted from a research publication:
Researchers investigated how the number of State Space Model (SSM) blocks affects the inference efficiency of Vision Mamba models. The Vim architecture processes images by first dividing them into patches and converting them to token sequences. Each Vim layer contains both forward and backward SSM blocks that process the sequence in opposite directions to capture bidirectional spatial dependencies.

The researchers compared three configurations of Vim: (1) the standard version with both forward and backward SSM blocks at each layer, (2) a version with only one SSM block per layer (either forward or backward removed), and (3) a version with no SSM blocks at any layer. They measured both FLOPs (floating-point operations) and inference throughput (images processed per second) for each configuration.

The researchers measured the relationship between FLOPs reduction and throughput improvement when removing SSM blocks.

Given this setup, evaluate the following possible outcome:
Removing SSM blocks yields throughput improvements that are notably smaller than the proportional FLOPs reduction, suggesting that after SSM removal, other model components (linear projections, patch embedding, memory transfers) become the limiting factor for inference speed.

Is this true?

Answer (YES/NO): NO